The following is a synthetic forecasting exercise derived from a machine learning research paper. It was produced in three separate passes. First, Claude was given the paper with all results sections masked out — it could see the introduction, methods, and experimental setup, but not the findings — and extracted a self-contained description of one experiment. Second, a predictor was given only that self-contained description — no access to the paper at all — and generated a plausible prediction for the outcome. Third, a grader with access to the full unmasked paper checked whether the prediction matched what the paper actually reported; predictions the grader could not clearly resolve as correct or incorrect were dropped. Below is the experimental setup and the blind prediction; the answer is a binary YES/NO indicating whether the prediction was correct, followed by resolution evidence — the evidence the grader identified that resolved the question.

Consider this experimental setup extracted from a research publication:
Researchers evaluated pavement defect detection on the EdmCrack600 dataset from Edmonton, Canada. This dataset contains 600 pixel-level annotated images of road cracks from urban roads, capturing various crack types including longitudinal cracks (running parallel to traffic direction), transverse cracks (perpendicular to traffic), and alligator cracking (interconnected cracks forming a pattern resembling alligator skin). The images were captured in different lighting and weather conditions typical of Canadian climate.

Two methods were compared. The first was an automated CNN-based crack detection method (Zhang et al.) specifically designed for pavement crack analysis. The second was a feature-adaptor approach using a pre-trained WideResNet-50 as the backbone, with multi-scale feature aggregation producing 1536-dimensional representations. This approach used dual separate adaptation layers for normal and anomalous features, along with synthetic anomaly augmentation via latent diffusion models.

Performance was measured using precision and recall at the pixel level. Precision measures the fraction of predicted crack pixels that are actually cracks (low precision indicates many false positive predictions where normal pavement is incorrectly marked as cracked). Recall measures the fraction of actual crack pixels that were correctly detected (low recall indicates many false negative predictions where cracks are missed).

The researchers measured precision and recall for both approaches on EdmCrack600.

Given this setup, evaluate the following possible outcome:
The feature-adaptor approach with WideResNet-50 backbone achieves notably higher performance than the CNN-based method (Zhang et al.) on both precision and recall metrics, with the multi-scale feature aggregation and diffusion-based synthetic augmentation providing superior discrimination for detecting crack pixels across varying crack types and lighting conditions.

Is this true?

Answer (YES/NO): NO